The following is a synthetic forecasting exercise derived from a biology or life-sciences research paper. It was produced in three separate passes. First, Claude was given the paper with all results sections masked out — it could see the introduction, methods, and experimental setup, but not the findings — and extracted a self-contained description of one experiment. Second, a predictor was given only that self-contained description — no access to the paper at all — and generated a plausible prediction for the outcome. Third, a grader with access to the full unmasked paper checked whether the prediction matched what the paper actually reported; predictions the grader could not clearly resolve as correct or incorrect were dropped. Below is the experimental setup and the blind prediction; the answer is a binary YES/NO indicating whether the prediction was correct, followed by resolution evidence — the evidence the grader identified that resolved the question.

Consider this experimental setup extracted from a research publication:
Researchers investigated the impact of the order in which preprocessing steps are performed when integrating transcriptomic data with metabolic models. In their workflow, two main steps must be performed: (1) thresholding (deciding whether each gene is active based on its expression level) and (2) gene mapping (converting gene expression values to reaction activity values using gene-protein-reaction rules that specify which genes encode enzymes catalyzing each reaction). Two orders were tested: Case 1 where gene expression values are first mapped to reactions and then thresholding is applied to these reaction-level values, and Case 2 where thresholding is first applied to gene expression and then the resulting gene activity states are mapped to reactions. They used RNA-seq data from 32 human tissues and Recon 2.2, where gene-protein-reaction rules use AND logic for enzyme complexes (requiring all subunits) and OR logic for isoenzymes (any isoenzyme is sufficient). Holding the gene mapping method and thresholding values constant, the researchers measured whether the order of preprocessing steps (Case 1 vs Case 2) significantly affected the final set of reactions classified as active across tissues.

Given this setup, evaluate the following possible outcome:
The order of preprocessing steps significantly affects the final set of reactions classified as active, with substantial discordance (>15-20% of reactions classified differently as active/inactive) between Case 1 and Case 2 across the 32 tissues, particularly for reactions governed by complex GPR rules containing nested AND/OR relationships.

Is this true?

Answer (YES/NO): NO